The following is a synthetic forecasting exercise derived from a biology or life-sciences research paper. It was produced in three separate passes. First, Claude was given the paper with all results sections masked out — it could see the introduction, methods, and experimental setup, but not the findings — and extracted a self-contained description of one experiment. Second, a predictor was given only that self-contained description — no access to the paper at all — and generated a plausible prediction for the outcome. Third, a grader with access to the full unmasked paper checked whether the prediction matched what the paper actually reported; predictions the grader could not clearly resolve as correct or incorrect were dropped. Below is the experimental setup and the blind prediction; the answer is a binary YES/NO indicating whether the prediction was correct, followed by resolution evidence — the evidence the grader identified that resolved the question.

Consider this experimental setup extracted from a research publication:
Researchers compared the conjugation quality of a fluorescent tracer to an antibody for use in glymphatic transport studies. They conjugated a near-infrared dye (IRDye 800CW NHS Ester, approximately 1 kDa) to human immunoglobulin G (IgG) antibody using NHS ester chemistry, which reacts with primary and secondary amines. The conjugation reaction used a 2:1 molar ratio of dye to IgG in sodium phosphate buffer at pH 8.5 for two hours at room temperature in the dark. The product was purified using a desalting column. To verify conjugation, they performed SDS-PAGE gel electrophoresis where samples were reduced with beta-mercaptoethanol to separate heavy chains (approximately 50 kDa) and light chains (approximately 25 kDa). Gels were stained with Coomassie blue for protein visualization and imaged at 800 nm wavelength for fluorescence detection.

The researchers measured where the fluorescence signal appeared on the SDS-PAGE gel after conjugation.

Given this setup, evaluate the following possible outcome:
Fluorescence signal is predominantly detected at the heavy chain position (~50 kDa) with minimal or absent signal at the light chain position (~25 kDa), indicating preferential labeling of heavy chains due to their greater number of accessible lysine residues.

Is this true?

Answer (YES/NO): NO